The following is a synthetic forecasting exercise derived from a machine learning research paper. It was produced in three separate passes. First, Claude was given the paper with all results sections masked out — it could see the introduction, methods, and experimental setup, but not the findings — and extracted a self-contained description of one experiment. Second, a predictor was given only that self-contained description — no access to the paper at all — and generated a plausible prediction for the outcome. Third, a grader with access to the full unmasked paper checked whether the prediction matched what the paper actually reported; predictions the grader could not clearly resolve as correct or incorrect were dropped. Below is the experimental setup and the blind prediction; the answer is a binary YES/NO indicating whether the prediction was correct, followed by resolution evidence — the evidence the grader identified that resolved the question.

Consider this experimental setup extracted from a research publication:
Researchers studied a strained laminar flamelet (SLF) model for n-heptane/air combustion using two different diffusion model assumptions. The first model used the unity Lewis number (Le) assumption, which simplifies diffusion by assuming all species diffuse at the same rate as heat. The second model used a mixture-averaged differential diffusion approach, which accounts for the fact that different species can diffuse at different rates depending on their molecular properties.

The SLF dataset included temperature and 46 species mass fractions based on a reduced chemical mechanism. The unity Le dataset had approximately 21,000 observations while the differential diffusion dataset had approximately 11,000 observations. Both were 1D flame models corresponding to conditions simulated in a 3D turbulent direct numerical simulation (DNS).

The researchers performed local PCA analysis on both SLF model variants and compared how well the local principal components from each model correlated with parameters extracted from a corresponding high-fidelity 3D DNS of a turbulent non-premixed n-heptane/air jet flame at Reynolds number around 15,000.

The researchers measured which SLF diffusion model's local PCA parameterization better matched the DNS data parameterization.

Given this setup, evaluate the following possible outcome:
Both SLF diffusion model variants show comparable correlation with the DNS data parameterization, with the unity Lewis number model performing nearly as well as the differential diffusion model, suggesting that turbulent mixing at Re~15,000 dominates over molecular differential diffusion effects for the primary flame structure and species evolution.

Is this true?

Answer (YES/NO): NO